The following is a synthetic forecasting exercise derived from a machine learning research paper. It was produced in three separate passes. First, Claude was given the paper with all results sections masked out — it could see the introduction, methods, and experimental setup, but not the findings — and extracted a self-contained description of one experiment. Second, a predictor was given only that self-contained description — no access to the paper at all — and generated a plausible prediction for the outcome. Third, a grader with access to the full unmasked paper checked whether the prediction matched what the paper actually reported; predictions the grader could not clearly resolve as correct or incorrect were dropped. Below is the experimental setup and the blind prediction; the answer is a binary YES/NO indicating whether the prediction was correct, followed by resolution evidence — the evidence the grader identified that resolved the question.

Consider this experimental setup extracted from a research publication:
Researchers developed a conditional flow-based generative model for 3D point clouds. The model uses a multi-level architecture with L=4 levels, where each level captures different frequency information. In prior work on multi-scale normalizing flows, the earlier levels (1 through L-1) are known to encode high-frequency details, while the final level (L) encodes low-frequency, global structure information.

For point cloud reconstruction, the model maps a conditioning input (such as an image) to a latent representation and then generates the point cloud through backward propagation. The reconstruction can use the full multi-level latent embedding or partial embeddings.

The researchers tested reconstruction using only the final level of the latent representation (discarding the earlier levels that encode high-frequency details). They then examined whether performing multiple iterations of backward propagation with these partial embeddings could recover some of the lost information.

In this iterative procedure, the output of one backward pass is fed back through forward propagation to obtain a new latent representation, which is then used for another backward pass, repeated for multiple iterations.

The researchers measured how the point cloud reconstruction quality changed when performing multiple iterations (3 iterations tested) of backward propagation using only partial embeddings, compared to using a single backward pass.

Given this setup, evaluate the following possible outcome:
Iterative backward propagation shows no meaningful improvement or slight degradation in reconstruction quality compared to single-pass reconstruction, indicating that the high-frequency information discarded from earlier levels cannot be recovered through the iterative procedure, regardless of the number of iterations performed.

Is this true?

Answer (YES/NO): NO